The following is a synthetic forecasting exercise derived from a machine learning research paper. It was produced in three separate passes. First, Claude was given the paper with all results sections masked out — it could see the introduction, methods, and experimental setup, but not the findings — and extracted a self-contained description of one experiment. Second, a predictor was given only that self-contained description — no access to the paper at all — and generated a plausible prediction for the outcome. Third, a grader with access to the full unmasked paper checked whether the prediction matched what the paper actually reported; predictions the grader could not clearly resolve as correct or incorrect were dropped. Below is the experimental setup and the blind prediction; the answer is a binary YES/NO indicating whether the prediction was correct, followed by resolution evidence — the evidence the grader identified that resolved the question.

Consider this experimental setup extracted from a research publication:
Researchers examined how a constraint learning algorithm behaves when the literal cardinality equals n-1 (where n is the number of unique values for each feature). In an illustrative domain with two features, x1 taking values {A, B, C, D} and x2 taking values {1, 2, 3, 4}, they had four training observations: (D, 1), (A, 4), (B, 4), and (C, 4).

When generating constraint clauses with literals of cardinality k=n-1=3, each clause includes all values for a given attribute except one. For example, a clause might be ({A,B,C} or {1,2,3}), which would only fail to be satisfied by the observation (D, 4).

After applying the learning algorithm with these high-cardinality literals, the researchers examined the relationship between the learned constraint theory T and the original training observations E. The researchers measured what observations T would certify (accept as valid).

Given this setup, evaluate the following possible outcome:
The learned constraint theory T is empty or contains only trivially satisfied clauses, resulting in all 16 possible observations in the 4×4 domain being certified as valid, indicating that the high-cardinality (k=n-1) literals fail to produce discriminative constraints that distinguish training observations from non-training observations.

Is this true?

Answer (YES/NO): NO